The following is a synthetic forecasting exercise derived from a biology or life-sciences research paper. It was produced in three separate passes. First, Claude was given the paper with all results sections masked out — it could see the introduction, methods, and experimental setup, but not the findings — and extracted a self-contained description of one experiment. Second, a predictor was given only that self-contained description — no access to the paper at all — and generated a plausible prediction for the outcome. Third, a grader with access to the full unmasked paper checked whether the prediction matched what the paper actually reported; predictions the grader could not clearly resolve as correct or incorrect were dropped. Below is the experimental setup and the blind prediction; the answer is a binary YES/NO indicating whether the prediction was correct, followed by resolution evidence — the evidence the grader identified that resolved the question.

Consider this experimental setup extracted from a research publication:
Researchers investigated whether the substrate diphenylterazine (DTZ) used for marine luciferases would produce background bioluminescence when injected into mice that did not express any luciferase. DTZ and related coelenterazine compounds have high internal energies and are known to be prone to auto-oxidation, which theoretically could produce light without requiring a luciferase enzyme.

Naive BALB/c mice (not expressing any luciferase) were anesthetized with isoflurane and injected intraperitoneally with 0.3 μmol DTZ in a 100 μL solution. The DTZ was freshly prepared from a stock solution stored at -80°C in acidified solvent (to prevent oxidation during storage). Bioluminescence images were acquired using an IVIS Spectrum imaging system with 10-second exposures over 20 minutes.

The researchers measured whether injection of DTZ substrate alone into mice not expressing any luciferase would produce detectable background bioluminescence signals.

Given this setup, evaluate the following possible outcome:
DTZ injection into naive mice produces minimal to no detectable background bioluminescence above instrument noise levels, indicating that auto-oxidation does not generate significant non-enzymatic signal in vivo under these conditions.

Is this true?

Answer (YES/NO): YES